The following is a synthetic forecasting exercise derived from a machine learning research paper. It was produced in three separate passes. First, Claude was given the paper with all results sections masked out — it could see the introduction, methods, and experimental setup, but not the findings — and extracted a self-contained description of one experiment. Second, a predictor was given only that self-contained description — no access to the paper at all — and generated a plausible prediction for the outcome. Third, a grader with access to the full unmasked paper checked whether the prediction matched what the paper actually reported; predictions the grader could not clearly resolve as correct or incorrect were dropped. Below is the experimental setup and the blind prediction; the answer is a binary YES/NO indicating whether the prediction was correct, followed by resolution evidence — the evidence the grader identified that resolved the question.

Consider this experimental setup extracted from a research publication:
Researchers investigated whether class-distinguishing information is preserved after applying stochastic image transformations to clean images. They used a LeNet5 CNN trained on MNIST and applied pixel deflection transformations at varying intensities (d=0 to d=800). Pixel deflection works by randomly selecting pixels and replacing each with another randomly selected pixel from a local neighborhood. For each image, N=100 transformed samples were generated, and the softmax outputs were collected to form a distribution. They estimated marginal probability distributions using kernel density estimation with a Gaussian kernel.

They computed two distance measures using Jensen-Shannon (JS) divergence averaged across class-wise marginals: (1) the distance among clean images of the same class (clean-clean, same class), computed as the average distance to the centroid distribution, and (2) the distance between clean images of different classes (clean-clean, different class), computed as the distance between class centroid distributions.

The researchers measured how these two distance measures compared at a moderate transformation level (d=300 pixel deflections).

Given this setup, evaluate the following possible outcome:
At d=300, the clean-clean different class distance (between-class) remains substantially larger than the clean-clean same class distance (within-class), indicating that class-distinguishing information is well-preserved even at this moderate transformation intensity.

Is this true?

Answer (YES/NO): YES